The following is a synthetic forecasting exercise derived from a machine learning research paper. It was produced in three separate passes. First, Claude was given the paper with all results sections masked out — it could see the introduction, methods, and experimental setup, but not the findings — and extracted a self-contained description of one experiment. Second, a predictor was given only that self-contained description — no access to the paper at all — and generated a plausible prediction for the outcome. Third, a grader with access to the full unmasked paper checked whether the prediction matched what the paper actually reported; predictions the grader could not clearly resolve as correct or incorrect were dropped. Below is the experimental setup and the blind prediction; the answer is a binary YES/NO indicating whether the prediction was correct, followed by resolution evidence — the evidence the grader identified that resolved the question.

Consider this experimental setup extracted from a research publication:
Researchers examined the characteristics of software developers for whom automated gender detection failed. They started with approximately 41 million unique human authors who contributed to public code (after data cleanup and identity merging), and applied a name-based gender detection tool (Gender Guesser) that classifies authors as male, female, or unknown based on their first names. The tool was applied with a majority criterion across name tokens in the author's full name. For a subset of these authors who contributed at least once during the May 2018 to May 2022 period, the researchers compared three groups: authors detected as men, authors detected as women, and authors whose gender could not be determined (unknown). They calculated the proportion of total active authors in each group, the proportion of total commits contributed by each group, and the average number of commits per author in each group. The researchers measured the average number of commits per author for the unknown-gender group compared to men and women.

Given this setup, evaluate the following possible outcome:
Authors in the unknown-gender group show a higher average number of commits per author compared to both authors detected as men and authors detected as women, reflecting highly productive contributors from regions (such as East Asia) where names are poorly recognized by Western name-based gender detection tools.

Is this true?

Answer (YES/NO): NO